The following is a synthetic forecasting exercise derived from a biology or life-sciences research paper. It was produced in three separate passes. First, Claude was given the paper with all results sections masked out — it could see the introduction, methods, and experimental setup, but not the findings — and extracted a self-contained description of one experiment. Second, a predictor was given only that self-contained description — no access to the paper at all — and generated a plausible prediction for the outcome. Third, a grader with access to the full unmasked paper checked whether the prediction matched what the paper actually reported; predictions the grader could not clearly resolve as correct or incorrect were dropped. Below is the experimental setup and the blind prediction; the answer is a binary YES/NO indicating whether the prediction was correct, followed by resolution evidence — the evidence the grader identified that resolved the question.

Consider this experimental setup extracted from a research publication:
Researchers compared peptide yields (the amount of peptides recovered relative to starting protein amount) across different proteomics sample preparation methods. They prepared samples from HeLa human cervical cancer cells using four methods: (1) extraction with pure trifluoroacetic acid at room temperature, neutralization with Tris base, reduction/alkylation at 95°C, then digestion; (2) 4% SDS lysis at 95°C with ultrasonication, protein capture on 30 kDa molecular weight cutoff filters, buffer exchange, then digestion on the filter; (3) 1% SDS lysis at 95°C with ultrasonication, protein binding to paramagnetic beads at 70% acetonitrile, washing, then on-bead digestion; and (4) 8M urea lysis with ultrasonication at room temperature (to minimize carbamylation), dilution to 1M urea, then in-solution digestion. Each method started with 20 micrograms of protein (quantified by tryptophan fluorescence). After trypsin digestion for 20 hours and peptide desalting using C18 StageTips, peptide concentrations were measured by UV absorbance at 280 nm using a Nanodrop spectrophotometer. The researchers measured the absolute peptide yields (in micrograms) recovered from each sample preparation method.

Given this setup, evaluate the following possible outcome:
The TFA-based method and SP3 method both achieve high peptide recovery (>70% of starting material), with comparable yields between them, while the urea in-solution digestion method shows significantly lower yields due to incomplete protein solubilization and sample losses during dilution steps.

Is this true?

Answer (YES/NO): NO